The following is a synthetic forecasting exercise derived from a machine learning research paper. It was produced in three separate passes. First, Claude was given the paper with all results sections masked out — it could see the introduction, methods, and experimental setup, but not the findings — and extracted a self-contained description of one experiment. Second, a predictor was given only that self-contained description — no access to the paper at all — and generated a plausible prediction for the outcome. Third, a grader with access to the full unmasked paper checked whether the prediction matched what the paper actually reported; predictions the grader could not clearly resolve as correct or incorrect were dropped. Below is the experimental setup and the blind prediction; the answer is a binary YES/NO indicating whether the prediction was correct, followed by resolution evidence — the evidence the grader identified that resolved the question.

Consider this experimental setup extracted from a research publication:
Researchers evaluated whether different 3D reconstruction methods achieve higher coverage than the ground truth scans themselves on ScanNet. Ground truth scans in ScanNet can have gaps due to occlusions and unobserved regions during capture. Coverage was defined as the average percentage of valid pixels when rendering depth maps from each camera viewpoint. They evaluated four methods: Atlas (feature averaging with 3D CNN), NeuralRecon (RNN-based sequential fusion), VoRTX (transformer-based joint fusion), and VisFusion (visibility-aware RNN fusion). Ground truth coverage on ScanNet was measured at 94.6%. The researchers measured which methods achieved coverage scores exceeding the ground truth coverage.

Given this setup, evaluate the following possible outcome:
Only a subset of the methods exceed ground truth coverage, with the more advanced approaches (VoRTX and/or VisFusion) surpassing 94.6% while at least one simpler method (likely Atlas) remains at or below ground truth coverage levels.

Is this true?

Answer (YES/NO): NO